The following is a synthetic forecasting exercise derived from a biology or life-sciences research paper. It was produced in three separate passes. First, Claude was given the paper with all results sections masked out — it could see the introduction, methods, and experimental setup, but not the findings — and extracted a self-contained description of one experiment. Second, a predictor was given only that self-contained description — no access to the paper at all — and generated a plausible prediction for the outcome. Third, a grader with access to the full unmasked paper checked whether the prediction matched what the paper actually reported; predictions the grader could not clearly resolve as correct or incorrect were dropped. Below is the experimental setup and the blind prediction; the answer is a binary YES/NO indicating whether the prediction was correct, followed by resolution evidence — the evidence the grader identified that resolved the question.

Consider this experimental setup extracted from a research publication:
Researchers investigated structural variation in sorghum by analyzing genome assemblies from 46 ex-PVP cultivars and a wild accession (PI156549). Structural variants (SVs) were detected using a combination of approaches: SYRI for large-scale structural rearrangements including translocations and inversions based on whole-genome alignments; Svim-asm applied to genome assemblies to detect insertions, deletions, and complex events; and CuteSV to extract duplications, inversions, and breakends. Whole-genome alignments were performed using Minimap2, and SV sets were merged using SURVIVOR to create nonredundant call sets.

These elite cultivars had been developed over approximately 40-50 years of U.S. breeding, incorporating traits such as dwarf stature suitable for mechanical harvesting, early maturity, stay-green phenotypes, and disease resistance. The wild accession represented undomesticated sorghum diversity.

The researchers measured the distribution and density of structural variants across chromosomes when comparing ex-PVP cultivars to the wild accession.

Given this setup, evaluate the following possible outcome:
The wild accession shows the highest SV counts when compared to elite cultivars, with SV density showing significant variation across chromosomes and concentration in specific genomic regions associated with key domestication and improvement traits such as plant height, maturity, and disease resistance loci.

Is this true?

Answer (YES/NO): NO